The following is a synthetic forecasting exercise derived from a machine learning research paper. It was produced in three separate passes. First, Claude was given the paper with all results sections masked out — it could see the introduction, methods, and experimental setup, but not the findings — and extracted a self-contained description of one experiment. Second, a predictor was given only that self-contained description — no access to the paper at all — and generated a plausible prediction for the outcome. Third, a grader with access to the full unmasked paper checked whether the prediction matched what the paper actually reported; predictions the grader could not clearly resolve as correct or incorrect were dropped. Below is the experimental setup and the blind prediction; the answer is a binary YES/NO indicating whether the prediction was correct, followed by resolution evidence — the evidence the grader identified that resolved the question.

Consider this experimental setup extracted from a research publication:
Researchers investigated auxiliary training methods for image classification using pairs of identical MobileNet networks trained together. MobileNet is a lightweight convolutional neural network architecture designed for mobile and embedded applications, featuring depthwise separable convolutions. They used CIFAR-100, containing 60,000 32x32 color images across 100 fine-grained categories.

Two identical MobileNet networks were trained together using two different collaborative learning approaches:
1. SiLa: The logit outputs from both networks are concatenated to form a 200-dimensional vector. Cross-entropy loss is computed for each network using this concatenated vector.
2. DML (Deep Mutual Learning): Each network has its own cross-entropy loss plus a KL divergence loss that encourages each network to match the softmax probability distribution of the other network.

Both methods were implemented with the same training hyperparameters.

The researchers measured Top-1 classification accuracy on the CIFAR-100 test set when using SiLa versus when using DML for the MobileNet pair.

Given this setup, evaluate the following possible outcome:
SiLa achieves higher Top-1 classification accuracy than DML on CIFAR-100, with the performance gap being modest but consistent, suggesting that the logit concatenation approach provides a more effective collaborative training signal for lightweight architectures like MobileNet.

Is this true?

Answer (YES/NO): NO